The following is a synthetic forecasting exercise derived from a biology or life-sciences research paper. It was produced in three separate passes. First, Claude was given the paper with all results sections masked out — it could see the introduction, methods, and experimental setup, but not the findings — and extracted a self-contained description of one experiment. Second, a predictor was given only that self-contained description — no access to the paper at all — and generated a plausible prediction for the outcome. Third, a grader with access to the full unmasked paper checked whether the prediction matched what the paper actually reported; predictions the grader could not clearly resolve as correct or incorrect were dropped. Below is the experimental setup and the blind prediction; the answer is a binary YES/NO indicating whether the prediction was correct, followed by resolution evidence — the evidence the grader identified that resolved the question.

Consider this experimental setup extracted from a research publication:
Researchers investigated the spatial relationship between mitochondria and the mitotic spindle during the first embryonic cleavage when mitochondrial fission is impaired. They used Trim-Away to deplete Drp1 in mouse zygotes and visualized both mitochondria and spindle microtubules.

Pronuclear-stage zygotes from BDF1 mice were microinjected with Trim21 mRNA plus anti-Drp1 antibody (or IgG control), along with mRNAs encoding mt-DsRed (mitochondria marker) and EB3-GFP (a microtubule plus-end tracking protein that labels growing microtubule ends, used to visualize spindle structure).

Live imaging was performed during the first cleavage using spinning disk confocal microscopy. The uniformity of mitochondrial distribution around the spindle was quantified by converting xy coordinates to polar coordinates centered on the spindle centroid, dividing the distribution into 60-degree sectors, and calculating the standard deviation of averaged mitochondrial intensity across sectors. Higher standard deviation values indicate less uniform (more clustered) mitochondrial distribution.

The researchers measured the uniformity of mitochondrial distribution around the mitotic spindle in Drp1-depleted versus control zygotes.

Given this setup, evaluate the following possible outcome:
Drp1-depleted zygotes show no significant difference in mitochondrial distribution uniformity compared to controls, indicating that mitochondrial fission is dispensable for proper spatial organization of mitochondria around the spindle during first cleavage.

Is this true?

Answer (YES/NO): NO